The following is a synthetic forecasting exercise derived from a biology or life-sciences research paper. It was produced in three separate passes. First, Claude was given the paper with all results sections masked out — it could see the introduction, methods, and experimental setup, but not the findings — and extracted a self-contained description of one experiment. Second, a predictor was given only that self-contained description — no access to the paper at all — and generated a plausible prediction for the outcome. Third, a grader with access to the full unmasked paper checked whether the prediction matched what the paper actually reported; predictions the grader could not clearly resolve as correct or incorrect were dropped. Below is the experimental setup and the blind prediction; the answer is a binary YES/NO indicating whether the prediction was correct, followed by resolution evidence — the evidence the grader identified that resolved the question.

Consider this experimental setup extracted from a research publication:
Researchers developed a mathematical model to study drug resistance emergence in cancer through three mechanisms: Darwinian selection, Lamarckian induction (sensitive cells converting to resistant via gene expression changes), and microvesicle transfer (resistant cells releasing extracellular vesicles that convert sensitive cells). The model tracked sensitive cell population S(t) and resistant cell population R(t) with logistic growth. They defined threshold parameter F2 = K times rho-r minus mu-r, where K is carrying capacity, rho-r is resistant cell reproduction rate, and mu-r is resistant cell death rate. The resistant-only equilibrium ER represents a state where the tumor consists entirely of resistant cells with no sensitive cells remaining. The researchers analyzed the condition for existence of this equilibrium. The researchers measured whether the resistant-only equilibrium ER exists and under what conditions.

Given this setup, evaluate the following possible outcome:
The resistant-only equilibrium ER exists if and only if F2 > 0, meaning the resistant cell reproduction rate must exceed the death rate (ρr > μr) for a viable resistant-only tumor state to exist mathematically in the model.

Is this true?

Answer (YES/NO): NO